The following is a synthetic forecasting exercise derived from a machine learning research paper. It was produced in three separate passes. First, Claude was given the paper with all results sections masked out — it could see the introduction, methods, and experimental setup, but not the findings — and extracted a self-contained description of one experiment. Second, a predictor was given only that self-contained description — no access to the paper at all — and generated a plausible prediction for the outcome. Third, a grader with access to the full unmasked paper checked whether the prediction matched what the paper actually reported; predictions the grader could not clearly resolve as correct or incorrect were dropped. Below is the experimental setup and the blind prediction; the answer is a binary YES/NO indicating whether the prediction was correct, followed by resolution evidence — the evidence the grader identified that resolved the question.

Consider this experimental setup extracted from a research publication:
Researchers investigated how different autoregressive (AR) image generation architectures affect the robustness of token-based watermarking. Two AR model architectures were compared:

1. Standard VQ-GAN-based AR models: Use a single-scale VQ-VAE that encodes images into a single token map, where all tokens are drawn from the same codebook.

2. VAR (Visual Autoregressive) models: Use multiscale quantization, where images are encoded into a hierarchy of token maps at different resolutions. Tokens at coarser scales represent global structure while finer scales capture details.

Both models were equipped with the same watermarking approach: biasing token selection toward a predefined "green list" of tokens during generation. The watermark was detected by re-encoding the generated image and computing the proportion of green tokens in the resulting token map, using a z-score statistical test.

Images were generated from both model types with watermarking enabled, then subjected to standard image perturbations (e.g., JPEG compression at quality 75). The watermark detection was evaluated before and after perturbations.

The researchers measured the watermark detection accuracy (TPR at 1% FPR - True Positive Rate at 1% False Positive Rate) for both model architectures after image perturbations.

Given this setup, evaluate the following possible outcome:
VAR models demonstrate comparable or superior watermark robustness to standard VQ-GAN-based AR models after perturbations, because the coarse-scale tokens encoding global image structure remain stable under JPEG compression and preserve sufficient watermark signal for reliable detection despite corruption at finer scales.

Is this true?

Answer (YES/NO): NO